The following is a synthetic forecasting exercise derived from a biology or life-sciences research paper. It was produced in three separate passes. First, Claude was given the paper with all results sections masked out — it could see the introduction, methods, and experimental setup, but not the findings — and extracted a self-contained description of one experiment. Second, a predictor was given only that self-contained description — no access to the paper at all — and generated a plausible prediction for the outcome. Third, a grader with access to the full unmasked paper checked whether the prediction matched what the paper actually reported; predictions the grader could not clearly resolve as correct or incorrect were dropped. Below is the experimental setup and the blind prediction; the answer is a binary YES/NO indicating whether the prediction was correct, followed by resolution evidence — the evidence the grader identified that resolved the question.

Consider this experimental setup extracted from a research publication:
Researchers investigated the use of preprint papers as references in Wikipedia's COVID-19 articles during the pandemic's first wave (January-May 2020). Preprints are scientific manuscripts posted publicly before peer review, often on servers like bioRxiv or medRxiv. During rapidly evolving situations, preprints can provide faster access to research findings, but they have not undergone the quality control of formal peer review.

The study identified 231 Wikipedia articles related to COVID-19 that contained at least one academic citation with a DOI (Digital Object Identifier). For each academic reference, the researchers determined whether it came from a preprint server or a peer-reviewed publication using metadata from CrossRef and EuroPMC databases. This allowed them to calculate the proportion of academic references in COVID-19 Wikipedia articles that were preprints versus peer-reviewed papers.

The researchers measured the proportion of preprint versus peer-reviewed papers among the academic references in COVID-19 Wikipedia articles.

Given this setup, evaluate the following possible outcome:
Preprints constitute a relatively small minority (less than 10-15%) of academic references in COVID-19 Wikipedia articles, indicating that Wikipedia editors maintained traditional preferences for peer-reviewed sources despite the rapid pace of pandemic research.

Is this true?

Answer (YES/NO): YES